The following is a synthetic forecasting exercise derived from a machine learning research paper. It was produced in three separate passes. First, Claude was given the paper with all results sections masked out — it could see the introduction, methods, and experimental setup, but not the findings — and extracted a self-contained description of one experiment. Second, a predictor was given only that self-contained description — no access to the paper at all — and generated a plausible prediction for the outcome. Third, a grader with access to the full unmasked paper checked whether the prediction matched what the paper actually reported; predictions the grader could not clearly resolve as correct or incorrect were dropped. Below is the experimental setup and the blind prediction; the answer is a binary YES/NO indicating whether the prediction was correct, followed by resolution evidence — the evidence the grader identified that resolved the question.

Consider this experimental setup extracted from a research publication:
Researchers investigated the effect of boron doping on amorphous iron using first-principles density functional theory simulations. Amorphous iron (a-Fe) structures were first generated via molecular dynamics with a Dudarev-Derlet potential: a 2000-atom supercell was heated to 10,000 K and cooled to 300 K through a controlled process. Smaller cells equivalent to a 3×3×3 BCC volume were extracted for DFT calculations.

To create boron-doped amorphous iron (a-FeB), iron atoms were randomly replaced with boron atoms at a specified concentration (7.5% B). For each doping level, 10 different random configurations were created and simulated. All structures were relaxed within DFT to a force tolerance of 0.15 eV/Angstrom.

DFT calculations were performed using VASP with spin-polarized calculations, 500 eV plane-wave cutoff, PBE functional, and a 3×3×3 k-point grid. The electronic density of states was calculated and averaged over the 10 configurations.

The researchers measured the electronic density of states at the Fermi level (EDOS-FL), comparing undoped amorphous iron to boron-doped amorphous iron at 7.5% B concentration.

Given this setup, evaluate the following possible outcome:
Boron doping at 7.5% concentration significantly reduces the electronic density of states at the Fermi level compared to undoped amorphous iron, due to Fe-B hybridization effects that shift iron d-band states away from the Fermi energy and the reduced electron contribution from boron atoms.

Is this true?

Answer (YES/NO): YES